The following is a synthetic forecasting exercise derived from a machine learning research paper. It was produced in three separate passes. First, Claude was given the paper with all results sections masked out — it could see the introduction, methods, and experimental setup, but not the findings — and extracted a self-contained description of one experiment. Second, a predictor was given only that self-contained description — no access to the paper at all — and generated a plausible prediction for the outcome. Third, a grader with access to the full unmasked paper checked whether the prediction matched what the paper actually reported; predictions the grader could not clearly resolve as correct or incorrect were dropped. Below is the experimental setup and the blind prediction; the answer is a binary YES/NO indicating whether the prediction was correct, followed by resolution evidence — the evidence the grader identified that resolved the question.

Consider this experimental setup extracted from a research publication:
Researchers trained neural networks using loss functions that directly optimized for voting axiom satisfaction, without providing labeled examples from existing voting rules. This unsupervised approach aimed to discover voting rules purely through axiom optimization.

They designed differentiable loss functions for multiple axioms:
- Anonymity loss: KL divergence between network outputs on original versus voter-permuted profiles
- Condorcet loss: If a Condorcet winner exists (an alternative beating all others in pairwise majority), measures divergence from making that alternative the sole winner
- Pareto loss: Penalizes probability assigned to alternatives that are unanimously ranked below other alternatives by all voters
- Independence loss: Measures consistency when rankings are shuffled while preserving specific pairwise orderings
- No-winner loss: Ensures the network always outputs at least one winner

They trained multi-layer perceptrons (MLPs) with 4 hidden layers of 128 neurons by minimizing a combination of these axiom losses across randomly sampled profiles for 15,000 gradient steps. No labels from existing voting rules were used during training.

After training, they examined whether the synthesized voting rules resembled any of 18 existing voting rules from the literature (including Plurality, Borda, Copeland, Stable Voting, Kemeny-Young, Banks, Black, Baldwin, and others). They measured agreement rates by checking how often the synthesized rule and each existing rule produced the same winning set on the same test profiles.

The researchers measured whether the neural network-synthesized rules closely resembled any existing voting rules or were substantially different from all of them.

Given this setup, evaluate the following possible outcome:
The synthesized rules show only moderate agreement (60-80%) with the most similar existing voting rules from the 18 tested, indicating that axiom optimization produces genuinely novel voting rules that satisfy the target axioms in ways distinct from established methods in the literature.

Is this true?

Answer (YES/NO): NO